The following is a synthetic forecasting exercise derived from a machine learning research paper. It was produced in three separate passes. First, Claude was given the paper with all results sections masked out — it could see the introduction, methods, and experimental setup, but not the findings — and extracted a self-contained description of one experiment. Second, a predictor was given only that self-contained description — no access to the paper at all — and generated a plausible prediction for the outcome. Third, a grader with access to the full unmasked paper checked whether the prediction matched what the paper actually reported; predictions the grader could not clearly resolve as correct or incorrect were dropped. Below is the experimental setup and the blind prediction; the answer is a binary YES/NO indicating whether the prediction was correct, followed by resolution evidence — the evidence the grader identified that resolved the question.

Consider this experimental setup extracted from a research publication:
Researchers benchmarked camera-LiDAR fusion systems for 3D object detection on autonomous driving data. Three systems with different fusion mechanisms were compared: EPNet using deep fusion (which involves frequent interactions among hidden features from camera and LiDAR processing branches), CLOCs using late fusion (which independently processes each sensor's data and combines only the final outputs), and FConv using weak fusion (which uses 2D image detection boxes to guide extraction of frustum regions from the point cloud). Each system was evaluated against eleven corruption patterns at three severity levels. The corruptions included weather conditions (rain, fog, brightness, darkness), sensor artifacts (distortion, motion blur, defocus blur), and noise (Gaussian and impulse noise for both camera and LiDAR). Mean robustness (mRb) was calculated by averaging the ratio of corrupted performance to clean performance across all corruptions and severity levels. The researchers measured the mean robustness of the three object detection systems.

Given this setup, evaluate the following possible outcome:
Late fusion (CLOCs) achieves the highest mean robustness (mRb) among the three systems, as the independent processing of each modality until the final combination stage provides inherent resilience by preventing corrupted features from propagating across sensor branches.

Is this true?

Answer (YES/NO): NO